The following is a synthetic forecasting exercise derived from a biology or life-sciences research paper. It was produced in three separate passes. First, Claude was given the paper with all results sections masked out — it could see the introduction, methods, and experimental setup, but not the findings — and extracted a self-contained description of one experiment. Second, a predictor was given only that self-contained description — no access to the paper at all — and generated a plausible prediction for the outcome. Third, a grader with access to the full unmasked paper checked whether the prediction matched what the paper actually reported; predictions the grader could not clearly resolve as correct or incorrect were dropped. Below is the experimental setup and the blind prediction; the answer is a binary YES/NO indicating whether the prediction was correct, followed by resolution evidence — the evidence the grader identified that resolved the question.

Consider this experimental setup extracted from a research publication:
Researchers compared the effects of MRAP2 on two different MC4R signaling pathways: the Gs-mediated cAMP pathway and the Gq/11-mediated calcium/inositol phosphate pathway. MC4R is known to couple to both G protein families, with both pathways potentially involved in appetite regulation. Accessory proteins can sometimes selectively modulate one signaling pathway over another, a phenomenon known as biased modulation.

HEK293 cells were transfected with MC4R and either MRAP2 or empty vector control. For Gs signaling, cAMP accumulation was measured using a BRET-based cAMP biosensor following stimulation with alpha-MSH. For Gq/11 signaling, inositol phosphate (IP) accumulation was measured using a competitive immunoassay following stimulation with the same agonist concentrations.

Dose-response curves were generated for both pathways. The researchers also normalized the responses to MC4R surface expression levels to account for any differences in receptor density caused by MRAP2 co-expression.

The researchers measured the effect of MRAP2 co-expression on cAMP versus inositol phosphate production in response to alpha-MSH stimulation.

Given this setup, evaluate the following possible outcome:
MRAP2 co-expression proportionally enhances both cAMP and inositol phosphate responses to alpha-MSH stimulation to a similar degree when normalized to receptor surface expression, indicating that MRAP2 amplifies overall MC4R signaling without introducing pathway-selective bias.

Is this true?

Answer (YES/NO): NO